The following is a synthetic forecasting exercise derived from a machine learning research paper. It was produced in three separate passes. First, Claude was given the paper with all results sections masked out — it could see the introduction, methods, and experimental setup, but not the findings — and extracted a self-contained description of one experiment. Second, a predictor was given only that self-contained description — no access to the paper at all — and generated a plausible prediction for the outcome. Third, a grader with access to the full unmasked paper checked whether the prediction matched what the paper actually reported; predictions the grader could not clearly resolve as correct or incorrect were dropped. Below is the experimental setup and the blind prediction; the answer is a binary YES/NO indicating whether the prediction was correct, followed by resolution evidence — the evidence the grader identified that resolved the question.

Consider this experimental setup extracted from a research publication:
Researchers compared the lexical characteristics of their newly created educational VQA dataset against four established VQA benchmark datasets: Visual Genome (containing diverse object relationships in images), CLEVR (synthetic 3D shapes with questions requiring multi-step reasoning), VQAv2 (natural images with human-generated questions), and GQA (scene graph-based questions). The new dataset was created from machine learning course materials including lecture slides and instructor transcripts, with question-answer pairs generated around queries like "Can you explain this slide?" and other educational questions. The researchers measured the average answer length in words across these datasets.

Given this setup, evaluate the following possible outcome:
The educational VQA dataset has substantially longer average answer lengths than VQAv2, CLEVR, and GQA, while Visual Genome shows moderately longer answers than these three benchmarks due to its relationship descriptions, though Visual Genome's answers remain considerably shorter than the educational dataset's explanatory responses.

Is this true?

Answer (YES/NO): NO